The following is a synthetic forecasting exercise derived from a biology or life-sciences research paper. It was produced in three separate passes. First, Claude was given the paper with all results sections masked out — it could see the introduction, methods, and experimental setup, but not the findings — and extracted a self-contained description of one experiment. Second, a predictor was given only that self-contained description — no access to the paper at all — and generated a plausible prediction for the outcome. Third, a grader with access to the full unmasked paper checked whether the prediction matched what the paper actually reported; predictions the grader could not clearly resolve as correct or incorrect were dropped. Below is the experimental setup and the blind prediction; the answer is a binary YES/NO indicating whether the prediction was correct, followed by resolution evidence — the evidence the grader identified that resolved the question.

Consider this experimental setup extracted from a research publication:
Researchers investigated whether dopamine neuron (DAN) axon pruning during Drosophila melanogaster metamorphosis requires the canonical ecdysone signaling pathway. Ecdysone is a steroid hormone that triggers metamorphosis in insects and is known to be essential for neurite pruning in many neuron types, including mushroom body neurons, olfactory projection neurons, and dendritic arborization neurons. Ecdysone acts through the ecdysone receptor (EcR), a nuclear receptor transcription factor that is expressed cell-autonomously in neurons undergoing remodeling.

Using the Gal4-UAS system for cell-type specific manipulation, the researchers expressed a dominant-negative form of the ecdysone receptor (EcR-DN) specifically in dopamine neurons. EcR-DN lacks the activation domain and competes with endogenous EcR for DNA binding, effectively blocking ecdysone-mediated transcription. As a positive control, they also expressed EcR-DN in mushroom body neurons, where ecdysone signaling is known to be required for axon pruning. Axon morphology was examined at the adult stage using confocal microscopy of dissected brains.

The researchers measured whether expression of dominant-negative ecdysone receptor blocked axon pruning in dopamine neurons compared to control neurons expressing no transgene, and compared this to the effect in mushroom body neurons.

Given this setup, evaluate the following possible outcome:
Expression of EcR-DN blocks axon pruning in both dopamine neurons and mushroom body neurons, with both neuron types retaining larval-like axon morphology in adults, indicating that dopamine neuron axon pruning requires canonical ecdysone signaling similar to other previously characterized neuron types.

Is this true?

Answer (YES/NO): NO